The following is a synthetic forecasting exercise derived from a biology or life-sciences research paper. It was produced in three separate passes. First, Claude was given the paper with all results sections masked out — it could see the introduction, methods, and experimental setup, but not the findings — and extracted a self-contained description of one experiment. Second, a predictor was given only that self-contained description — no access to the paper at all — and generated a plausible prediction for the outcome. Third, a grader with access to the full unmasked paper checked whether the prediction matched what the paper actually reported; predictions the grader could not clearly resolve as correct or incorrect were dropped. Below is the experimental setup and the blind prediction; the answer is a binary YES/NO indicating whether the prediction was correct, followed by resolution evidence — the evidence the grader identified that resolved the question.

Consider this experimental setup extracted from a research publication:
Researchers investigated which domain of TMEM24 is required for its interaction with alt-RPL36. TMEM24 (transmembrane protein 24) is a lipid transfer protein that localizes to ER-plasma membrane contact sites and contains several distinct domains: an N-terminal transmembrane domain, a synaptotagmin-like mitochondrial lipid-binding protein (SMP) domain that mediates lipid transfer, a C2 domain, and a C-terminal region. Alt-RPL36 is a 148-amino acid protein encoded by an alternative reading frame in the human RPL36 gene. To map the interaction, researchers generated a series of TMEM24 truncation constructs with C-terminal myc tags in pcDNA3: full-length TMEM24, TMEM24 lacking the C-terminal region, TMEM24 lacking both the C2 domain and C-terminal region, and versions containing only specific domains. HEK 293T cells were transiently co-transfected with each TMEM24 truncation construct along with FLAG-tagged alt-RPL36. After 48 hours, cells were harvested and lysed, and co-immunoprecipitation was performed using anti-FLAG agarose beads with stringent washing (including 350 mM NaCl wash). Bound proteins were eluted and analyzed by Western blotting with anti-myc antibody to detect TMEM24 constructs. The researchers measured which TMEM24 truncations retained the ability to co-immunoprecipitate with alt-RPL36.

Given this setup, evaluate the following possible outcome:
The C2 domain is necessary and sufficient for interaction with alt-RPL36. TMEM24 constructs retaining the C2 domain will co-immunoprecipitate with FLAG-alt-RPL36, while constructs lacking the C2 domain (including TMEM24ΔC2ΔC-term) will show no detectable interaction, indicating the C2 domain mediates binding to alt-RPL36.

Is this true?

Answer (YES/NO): NO